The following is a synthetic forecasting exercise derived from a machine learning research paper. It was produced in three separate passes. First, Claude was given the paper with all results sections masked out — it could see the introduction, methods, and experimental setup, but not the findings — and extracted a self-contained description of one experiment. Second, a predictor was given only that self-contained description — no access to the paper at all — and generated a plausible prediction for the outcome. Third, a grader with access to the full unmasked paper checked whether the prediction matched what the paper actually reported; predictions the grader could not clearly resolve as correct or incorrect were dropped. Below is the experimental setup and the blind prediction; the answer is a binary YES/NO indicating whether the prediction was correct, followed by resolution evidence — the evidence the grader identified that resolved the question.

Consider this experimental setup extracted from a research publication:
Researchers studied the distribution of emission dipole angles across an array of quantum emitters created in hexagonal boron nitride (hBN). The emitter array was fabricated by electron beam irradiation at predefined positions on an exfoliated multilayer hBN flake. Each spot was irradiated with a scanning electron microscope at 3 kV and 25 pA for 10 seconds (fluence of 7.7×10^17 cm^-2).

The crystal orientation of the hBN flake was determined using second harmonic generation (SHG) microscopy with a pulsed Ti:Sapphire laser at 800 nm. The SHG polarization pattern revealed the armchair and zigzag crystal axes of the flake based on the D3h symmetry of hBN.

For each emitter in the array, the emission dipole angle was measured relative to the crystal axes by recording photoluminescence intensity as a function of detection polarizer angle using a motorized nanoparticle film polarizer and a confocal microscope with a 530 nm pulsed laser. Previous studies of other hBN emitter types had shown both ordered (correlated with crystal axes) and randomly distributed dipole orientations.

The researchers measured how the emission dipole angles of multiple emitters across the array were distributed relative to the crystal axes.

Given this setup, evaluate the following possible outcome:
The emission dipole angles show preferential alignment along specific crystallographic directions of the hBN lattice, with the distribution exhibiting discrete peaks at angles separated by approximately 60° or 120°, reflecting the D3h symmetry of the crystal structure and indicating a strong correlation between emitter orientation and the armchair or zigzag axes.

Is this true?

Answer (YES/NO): NO